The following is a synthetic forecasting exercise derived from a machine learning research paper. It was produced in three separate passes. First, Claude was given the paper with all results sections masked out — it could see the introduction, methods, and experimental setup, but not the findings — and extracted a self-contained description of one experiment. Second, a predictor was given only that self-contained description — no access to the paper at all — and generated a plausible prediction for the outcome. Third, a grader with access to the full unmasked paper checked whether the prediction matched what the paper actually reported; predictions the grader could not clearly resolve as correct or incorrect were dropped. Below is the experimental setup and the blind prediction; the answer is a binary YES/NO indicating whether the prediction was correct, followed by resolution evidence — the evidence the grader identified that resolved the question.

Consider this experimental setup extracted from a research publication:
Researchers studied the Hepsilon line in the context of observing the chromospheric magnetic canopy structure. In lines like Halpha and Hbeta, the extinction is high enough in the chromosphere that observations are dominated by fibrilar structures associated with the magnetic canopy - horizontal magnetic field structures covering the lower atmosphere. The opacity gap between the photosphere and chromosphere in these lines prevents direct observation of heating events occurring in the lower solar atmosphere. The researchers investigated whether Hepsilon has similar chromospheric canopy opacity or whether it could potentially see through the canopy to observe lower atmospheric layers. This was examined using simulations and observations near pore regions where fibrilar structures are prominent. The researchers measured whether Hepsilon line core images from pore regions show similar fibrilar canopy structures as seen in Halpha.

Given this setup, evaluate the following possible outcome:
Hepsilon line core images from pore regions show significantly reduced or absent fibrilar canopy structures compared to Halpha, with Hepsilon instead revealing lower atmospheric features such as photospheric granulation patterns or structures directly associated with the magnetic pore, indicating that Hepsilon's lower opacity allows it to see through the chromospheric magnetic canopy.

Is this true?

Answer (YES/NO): YES